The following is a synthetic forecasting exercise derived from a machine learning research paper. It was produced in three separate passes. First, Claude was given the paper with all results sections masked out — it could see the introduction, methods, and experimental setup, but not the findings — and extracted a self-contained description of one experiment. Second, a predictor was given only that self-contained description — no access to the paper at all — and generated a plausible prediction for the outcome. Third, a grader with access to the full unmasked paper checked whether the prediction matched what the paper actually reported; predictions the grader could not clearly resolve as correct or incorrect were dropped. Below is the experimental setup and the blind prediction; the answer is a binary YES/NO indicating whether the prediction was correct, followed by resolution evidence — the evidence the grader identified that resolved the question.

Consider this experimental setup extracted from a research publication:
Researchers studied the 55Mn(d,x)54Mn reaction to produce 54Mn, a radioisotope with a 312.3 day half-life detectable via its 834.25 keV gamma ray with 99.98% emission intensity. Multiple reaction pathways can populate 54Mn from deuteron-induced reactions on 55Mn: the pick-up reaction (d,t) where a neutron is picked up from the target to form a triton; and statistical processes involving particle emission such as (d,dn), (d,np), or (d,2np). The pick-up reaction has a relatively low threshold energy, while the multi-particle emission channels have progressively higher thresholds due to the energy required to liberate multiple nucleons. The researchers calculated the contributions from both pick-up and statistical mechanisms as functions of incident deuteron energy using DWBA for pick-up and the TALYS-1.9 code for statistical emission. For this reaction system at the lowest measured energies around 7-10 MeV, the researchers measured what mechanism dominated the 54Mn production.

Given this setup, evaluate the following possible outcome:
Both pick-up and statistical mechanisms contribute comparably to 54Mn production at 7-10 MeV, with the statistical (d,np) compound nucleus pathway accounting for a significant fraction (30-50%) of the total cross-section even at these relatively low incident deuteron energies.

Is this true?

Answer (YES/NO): NO